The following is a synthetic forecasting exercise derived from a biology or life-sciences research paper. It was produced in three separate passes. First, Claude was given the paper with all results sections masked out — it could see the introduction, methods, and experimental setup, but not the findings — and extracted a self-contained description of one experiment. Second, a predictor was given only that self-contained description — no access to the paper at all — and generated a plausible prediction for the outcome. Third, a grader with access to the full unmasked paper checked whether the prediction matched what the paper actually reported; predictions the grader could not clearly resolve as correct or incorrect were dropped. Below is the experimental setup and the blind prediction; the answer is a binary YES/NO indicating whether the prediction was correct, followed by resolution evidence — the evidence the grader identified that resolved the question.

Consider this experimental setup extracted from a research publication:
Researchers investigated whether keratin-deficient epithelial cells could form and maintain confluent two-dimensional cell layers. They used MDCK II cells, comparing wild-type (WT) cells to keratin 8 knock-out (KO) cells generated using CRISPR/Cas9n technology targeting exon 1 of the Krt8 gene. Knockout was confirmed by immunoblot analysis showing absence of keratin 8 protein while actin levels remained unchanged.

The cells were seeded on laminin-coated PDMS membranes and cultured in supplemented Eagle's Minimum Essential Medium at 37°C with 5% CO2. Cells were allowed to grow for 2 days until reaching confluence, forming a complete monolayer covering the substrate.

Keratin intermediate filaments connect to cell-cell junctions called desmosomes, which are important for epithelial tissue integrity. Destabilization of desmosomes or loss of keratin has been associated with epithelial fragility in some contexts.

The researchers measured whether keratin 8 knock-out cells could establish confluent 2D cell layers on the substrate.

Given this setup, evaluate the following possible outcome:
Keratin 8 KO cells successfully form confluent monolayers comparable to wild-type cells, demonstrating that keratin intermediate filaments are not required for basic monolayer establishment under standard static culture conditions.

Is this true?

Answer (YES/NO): YES